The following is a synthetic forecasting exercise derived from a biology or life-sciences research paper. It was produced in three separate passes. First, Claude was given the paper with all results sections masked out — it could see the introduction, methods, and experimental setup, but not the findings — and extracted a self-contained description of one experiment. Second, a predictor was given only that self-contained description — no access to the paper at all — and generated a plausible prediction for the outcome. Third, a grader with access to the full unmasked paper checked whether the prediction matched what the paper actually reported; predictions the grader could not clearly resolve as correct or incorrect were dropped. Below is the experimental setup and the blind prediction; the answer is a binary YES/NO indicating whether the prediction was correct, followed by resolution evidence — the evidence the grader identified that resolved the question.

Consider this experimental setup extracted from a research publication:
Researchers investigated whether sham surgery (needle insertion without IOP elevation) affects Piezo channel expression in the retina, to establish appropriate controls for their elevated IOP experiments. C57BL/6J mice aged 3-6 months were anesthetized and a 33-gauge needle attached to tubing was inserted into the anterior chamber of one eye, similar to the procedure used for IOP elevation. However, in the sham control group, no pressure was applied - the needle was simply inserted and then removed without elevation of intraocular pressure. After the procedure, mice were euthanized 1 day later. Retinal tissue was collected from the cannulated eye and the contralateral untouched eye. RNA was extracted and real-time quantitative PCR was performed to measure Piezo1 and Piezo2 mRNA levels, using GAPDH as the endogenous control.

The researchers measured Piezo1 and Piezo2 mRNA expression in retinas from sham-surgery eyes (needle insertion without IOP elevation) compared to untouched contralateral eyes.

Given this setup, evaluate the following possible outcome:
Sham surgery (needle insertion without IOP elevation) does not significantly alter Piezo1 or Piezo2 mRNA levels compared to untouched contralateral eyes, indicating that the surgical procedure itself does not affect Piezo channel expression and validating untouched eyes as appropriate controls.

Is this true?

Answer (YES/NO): YES